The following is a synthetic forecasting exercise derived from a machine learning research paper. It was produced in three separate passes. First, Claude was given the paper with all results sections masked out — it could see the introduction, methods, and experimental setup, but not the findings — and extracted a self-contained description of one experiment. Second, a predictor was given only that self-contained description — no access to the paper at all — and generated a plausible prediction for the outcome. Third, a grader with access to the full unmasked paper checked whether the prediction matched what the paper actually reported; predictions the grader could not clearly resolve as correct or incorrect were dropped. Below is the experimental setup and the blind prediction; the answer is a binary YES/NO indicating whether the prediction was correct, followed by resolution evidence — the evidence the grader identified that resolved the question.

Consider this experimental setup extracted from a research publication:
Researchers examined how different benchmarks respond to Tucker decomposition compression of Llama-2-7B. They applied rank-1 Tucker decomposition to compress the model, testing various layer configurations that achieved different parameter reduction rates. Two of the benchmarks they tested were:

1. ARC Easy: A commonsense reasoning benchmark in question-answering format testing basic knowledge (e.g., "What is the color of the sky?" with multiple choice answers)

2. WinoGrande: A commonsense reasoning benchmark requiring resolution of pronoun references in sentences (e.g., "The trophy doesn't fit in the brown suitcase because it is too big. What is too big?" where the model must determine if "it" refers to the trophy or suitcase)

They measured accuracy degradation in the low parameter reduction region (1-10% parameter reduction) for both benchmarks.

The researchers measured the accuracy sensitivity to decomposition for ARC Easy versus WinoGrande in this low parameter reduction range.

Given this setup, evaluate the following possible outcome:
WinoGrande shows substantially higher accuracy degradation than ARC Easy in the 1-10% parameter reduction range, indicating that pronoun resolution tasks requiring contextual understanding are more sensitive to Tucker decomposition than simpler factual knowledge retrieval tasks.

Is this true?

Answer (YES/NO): NO